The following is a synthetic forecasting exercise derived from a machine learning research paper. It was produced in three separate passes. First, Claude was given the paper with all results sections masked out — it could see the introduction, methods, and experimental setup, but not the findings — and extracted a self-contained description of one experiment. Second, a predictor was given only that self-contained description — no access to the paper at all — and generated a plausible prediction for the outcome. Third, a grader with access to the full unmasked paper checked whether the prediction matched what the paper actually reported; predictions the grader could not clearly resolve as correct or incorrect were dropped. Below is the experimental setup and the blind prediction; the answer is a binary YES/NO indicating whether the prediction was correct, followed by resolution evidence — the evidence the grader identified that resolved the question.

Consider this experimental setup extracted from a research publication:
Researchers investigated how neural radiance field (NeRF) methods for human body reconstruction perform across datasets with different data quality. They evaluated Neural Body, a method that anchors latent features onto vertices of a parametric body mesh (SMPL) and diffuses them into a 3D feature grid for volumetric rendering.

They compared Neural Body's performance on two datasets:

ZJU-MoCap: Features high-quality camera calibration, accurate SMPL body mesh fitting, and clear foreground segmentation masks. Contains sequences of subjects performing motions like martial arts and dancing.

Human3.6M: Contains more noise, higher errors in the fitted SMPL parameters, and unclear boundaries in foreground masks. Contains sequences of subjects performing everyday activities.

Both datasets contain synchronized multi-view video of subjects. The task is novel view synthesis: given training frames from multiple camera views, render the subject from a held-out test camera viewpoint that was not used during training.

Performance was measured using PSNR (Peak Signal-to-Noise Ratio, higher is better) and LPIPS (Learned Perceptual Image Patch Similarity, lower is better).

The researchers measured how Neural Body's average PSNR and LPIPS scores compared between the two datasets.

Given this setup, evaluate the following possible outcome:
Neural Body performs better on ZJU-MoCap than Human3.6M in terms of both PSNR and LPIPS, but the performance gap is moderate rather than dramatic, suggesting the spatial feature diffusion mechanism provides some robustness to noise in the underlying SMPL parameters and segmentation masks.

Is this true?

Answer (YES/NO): NO